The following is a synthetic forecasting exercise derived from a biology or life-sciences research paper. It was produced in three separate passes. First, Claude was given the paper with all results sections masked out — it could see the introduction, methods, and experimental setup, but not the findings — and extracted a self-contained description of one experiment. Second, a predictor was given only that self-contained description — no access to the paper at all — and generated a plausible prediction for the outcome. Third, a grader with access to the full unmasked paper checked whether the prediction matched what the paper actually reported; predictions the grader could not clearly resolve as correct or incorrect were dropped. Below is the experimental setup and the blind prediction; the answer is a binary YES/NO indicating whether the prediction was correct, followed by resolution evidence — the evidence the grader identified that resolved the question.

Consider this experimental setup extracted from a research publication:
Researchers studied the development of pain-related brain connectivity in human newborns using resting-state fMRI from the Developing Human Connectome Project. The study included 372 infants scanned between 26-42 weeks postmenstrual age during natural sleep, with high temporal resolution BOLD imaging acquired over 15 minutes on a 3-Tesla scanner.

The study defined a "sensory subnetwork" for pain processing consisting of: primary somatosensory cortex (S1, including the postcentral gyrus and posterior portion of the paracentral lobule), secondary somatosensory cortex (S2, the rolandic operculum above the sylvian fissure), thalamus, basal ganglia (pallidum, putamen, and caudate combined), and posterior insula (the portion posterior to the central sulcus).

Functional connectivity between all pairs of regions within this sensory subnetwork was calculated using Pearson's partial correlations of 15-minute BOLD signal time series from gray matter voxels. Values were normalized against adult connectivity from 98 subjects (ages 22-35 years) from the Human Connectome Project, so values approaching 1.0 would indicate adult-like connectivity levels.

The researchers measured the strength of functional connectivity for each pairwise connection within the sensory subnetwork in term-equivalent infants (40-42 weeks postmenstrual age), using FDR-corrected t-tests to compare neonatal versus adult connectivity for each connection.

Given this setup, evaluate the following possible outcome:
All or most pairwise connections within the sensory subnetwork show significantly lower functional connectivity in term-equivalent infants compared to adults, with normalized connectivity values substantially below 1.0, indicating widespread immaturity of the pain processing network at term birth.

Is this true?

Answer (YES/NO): NO